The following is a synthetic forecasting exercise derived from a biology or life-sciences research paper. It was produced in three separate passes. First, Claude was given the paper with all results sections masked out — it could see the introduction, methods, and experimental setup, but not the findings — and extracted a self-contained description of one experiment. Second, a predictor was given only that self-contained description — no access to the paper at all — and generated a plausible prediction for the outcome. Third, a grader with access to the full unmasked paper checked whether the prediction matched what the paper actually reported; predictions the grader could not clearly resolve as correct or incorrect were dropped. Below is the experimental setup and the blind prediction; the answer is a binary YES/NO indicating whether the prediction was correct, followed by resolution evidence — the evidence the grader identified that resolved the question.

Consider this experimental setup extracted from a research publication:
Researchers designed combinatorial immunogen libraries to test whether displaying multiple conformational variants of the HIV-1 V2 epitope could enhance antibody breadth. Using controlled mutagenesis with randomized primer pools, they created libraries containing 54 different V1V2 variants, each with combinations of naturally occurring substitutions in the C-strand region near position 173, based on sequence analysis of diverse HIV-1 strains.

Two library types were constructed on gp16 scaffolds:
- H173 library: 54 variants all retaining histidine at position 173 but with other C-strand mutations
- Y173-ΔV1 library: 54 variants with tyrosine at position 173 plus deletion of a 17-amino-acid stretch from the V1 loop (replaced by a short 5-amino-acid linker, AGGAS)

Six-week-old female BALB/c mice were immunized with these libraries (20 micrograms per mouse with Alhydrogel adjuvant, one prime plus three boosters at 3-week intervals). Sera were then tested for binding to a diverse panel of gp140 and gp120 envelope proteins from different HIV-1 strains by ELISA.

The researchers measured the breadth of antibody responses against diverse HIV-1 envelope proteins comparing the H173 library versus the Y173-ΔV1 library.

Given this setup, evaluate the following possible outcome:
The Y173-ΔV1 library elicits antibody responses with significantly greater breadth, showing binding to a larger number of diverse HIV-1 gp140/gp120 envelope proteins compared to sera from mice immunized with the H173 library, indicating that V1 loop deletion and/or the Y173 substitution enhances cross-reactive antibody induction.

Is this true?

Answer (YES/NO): YES